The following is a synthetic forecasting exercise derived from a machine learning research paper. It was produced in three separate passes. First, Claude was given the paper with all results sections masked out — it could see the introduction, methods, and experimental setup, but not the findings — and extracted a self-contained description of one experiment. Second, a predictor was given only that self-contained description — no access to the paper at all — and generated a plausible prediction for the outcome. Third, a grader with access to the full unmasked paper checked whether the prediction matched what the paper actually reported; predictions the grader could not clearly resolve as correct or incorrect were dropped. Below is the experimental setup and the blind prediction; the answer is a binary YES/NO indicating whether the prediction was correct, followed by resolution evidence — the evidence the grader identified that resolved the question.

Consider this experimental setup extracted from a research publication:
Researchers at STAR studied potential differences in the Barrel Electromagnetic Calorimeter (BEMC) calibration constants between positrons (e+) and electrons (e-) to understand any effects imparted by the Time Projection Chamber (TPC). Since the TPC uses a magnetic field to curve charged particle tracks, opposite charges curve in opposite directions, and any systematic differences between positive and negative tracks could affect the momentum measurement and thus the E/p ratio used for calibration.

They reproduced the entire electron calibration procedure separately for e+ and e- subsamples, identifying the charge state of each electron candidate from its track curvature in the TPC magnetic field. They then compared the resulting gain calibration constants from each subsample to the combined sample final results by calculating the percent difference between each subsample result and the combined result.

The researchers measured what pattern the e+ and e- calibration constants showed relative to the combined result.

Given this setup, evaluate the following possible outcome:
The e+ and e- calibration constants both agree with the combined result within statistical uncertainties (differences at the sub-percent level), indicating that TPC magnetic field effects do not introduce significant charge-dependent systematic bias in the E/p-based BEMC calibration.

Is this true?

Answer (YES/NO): NO